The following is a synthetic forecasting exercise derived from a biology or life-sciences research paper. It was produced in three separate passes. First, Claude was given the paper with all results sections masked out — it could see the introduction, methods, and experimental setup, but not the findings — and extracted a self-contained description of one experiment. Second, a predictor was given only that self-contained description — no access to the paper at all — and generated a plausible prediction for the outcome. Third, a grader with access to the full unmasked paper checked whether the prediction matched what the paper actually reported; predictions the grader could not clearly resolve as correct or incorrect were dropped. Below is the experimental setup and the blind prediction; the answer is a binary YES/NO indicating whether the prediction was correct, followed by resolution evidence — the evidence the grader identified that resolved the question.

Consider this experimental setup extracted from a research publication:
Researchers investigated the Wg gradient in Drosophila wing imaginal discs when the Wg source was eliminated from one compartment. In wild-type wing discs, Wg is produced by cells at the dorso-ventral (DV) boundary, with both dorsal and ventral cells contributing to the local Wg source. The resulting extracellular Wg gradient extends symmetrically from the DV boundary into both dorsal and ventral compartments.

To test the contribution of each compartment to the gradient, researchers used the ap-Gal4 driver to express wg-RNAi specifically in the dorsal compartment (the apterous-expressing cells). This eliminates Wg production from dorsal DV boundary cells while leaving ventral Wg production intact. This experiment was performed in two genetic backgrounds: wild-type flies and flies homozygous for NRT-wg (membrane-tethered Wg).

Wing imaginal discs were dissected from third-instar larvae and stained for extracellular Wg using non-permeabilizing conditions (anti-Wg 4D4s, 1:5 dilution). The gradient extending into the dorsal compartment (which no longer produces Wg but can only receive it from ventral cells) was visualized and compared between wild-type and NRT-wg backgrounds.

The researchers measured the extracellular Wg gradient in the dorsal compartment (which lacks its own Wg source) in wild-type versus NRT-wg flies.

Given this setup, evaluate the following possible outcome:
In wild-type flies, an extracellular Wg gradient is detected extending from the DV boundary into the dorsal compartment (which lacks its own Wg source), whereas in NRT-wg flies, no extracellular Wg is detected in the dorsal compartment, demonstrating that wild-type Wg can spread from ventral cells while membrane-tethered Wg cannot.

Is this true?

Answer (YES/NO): YES